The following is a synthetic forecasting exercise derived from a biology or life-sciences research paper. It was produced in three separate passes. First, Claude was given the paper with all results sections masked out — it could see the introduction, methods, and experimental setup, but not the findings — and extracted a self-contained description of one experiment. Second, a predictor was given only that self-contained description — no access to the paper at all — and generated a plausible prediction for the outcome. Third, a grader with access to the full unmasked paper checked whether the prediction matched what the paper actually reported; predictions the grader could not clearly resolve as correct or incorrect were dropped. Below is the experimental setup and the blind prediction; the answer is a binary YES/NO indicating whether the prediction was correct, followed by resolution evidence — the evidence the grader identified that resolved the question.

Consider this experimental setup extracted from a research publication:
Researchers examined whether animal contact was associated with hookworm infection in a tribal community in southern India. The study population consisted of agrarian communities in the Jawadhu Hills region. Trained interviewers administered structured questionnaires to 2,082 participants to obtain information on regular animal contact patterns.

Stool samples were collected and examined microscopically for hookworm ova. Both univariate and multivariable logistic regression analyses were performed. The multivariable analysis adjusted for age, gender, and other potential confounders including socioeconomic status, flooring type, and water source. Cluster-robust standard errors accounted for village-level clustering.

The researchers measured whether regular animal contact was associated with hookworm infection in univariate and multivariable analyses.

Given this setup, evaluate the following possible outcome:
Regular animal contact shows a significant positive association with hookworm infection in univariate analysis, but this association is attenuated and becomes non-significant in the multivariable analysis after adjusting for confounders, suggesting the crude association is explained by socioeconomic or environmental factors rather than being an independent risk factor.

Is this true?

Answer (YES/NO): YES